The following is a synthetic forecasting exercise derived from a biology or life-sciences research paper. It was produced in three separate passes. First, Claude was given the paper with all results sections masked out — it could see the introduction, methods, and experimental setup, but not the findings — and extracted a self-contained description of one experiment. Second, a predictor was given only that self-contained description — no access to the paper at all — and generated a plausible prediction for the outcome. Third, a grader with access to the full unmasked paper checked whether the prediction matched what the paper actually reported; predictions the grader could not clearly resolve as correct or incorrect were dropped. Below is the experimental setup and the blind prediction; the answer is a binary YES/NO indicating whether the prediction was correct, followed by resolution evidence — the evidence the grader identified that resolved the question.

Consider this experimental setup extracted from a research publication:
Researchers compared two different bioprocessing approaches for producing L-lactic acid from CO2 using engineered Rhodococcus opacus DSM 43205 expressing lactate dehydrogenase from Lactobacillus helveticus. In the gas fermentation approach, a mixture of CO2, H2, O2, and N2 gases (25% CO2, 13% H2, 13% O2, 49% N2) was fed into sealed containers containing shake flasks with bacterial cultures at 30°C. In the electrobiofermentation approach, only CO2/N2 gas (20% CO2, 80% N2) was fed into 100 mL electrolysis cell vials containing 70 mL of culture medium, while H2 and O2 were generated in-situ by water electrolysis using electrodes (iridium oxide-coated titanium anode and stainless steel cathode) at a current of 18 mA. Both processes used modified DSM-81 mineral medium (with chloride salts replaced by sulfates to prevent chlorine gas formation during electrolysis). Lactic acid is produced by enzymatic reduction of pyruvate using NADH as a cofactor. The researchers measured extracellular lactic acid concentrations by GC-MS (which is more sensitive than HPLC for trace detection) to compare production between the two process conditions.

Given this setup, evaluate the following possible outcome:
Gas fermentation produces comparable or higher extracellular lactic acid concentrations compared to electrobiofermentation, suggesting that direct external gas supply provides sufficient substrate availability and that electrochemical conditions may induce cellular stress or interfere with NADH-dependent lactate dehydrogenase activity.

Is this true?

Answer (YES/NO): NO